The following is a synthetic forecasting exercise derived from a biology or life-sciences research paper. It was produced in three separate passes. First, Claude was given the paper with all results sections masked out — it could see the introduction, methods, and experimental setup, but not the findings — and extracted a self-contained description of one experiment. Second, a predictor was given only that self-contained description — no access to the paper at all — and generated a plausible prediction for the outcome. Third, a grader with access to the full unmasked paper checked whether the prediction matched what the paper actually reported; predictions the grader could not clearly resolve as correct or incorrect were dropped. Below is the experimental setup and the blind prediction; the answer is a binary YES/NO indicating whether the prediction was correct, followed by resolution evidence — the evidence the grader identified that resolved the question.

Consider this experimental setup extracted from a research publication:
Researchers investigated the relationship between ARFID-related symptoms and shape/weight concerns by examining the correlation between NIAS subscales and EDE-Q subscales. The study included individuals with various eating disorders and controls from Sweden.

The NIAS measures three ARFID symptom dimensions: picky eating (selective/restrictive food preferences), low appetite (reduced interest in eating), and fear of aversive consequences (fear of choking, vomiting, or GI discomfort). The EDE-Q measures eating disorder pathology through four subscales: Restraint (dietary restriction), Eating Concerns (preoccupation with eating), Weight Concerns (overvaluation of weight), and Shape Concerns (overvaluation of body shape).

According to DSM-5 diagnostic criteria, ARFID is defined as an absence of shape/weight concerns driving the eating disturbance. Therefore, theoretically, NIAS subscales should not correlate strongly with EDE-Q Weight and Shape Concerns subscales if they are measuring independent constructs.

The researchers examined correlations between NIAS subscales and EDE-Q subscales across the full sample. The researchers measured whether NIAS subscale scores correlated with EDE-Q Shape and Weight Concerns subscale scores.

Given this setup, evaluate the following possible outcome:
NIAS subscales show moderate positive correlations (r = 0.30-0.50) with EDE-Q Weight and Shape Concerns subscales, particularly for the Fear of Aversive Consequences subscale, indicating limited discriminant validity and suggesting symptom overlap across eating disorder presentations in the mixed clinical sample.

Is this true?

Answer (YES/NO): NO